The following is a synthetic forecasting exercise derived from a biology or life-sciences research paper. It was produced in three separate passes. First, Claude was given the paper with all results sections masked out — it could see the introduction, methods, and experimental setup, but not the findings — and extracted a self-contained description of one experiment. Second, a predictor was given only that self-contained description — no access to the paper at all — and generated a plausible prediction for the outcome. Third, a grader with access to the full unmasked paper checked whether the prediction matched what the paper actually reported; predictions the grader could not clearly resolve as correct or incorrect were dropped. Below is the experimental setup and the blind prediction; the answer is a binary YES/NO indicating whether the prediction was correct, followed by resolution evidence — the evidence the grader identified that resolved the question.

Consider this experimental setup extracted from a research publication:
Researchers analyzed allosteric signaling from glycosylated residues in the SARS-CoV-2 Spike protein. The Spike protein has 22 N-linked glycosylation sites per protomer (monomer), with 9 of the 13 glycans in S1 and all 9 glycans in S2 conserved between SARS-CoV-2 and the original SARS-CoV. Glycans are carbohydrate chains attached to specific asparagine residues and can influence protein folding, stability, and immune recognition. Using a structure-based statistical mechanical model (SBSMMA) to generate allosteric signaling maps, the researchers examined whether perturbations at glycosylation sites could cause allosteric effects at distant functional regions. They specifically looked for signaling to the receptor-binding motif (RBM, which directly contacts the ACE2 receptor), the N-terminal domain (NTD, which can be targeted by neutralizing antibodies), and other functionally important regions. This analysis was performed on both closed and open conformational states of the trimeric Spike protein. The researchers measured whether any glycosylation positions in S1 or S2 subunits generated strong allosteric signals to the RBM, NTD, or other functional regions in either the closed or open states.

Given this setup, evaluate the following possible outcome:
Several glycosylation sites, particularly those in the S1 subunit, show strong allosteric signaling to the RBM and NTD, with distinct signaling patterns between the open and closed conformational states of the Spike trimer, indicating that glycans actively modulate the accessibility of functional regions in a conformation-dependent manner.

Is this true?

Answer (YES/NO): NO